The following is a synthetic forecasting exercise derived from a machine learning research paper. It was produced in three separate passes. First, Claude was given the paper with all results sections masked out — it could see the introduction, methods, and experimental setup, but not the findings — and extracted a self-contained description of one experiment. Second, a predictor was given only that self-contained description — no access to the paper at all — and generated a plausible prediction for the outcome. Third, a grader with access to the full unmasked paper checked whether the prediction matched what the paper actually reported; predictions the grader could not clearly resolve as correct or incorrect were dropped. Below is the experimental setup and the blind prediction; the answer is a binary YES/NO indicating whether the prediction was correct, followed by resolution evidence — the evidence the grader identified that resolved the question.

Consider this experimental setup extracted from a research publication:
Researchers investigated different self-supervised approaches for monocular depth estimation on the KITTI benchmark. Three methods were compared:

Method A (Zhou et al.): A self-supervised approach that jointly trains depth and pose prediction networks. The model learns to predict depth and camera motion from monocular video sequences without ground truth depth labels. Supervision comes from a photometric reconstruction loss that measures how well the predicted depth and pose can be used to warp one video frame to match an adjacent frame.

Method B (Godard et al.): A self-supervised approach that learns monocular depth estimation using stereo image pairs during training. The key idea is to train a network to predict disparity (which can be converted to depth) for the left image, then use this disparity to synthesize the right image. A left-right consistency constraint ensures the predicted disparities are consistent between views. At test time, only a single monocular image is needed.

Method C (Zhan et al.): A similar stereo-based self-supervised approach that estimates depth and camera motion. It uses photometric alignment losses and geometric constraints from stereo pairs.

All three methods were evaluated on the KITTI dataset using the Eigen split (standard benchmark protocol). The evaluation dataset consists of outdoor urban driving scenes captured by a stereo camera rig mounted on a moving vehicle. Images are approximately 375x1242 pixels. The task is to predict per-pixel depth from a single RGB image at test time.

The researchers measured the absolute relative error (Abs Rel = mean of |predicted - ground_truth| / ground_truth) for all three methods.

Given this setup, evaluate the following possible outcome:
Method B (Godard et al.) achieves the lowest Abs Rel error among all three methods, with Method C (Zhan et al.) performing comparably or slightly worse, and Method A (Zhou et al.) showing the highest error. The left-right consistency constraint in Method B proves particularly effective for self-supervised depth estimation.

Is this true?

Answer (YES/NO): NO